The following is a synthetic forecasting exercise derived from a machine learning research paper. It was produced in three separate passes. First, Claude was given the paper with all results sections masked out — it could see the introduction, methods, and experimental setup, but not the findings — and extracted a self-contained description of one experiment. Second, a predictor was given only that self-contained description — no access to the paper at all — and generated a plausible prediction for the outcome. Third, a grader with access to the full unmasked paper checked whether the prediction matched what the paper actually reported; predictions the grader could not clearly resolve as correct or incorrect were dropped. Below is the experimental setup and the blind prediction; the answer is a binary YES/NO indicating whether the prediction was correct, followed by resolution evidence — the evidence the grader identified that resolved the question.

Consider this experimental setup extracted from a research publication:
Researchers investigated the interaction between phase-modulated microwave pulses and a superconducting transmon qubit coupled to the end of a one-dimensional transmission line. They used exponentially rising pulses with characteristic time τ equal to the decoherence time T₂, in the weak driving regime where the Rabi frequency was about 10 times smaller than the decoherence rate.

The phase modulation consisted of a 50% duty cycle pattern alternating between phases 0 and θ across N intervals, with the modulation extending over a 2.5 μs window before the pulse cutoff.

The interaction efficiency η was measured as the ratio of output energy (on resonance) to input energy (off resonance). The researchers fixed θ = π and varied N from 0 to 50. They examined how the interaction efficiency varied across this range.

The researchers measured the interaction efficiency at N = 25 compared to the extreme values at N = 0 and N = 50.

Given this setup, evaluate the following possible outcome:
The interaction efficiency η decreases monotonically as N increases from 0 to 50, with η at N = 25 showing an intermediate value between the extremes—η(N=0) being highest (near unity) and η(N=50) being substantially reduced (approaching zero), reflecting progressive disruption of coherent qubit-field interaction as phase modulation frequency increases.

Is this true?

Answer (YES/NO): YES